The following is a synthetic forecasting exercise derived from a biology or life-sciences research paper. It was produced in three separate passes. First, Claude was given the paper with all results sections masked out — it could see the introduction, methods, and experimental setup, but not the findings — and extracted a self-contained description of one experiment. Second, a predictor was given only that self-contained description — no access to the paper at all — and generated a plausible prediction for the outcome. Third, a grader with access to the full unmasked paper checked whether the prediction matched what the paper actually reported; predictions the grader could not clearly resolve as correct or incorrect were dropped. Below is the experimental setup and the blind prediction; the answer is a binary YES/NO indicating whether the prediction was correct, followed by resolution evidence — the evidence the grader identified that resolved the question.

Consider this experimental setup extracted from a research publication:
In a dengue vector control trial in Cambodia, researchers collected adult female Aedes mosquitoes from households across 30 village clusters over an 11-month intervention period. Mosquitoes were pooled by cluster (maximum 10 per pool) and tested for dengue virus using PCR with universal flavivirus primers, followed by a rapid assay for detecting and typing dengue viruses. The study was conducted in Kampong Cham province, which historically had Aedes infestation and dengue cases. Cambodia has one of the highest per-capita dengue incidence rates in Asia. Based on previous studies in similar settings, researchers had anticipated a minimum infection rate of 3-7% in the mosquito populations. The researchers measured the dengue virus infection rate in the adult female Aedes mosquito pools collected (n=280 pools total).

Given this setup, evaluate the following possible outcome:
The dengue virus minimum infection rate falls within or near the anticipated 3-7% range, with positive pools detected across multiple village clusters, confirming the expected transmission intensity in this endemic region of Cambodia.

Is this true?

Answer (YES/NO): NO